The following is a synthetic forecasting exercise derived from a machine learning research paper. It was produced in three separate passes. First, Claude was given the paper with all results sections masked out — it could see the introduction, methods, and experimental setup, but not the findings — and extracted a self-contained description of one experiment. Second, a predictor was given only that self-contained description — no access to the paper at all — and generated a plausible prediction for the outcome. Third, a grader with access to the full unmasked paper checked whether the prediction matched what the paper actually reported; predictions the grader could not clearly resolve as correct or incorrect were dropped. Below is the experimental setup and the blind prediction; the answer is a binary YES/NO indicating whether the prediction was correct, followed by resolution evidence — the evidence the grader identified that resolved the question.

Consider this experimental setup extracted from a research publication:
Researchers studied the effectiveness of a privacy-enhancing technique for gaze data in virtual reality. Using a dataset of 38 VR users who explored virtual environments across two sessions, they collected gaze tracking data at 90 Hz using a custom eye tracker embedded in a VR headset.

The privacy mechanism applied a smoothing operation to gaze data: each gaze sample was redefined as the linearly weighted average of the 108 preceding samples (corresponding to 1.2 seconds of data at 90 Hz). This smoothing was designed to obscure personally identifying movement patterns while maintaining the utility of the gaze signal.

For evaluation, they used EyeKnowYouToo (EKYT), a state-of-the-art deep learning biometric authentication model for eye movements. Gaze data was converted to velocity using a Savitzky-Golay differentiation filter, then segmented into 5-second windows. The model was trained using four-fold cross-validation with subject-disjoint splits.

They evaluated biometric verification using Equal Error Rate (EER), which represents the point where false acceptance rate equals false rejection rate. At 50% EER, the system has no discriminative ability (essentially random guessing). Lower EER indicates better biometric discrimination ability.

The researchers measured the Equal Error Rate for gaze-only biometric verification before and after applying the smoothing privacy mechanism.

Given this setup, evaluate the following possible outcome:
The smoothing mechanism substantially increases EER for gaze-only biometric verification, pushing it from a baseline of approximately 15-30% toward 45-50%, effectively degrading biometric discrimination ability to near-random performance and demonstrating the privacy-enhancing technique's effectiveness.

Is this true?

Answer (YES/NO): YES